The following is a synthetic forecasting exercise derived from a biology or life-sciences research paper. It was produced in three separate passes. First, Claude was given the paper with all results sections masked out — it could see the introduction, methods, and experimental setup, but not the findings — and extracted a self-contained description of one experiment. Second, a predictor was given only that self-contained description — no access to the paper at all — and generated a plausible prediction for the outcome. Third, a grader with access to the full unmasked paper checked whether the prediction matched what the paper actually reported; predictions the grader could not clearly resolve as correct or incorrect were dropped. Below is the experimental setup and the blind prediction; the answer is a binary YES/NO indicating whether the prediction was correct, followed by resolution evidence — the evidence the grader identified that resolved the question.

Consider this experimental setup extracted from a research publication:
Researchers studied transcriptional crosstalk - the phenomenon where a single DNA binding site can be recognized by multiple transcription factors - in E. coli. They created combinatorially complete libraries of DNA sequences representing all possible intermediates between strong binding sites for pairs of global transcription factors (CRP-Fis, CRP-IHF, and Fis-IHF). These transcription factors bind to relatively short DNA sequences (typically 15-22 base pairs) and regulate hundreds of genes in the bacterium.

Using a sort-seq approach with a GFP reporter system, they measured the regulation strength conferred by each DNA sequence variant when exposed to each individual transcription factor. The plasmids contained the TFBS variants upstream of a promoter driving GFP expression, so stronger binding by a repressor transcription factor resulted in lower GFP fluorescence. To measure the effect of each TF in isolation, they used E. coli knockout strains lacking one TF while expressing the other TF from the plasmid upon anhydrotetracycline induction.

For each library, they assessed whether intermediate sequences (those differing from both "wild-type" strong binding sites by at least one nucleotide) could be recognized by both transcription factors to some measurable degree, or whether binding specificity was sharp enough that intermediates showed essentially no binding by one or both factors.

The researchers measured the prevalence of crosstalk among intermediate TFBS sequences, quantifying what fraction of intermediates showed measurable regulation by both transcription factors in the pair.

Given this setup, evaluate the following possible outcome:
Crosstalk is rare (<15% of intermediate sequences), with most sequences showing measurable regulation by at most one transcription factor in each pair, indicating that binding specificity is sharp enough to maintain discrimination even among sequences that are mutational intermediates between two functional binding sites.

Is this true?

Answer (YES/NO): NO